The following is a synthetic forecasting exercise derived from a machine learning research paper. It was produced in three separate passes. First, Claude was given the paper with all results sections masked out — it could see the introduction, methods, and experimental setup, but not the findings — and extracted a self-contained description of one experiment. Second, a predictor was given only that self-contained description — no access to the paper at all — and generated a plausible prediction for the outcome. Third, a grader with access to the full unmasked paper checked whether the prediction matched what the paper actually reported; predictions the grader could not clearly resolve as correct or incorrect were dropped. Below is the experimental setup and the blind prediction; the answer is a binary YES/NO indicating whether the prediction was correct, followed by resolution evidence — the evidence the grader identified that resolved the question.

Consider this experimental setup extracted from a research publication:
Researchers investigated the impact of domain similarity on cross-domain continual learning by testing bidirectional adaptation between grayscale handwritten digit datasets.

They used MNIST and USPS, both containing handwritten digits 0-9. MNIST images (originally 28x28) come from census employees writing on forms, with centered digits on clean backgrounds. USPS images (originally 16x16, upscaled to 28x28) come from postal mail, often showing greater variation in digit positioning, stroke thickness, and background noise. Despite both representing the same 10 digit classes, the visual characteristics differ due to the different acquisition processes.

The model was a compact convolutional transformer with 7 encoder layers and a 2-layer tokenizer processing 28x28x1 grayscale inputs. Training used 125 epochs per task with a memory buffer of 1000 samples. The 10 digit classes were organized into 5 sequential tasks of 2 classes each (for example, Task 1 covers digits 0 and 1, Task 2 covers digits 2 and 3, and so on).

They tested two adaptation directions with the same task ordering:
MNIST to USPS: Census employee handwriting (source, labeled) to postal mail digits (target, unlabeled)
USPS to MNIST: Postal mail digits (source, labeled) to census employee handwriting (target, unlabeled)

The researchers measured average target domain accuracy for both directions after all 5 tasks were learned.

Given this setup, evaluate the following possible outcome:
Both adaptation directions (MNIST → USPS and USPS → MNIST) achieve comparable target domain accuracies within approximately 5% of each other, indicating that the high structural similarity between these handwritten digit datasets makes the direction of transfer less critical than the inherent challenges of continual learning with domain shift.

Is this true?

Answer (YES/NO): NO